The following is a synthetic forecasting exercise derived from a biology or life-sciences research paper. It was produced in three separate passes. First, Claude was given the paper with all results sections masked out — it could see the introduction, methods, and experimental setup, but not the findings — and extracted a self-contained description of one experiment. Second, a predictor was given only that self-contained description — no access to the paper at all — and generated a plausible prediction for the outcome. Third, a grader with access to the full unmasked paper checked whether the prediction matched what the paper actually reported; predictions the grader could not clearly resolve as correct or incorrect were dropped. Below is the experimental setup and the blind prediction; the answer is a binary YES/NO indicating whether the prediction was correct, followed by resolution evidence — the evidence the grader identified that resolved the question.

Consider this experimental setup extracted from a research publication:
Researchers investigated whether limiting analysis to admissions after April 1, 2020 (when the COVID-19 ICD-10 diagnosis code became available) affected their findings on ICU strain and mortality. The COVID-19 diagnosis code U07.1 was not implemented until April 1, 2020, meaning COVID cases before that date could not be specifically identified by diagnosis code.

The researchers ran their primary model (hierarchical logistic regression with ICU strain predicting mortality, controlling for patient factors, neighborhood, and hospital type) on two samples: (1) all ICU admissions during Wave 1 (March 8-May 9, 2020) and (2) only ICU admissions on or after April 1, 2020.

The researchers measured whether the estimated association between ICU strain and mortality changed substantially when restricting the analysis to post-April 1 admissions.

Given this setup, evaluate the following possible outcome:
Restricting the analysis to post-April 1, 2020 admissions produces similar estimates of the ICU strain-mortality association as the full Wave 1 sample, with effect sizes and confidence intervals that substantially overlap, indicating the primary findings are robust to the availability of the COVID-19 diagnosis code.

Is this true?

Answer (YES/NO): YES